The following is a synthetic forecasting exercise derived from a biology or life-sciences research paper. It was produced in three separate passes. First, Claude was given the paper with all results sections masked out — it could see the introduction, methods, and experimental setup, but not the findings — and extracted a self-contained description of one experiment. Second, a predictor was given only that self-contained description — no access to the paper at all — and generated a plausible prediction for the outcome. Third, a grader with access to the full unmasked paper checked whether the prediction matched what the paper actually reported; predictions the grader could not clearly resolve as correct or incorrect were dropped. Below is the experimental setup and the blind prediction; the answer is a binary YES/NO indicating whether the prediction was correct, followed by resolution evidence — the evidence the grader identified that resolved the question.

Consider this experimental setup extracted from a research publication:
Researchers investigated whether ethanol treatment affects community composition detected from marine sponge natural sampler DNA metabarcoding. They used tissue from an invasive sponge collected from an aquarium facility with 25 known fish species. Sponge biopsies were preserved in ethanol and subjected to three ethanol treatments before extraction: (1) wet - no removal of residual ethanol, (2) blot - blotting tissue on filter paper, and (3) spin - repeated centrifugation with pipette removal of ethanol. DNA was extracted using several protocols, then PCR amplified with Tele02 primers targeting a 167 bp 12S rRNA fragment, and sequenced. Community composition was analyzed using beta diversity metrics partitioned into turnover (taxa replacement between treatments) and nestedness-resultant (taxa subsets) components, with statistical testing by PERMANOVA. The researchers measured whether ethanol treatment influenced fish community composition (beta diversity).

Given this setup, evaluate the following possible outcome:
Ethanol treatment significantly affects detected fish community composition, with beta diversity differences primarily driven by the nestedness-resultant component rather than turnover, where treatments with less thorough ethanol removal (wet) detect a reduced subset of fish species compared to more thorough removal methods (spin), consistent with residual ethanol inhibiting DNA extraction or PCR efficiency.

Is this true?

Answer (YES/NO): NO